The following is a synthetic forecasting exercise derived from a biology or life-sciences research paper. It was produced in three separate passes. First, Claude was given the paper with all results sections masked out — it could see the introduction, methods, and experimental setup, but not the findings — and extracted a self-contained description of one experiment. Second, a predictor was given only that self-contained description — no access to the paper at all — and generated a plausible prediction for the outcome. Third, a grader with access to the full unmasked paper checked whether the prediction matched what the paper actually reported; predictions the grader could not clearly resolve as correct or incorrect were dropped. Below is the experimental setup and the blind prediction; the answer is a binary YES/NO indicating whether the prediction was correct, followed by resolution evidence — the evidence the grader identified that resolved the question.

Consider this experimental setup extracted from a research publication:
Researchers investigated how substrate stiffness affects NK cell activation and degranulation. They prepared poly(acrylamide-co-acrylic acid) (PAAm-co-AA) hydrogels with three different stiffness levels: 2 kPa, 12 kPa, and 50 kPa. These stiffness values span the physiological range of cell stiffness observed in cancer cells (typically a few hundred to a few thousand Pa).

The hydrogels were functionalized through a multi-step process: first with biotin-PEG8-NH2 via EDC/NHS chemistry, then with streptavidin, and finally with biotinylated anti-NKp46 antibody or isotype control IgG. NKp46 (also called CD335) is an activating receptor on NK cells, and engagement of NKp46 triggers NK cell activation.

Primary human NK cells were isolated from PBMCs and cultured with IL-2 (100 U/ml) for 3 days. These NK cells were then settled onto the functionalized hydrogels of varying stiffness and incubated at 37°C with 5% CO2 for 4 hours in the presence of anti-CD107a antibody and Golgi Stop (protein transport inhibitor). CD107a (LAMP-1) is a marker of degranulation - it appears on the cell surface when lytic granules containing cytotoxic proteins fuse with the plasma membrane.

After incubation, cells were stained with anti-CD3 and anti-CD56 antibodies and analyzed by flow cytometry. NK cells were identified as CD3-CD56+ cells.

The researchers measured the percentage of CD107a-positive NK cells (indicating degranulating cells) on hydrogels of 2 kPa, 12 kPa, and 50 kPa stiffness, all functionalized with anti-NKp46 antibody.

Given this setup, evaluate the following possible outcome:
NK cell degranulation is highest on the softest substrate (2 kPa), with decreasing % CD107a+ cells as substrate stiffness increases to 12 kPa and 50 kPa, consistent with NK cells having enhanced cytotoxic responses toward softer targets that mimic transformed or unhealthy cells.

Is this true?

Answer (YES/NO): NO